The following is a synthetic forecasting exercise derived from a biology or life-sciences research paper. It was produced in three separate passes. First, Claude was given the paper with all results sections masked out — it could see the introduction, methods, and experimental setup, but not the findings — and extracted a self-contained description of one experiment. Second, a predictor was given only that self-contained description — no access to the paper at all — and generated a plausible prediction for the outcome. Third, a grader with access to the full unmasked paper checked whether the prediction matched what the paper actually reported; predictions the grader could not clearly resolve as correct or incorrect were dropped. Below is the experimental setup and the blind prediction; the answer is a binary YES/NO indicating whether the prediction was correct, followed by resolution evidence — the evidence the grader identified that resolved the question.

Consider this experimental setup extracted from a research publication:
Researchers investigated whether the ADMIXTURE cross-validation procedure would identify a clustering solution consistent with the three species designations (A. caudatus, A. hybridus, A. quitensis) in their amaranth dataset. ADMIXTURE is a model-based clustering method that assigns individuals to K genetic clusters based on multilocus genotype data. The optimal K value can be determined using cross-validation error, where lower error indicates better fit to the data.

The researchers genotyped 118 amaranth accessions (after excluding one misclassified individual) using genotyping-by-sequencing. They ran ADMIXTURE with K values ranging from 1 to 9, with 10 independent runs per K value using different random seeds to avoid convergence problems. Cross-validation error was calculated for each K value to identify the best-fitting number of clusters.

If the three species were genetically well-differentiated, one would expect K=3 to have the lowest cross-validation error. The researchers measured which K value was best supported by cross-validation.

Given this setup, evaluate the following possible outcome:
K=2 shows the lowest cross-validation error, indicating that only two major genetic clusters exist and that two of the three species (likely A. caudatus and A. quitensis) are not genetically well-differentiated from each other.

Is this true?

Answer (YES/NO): NO